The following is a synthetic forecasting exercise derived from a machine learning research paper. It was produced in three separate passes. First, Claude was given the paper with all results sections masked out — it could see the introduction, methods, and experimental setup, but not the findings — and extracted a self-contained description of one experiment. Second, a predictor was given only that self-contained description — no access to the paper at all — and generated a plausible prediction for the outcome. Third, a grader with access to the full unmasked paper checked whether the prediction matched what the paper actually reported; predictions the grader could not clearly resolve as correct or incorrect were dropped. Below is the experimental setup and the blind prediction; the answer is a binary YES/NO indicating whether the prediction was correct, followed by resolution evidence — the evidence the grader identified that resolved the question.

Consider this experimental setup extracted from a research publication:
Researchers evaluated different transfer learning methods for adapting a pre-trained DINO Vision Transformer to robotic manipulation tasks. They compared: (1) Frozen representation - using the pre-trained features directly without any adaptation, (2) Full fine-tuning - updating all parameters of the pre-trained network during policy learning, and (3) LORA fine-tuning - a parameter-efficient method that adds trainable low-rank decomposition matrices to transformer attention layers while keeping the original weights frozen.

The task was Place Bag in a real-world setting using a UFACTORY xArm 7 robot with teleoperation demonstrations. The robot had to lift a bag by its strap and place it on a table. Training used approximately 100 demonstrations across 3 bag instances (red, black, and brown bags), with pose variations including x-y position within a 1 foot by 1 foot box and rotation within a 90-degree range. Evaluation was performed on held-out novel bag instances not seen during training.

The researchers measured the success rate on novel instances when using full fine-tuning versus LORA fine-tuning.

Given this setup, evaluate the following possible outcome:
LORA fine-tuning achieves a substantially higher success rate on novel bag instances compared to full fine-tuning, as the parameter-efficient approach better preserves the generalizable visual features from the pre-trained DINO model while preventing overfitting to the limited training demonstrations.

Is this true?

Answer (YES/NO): YES